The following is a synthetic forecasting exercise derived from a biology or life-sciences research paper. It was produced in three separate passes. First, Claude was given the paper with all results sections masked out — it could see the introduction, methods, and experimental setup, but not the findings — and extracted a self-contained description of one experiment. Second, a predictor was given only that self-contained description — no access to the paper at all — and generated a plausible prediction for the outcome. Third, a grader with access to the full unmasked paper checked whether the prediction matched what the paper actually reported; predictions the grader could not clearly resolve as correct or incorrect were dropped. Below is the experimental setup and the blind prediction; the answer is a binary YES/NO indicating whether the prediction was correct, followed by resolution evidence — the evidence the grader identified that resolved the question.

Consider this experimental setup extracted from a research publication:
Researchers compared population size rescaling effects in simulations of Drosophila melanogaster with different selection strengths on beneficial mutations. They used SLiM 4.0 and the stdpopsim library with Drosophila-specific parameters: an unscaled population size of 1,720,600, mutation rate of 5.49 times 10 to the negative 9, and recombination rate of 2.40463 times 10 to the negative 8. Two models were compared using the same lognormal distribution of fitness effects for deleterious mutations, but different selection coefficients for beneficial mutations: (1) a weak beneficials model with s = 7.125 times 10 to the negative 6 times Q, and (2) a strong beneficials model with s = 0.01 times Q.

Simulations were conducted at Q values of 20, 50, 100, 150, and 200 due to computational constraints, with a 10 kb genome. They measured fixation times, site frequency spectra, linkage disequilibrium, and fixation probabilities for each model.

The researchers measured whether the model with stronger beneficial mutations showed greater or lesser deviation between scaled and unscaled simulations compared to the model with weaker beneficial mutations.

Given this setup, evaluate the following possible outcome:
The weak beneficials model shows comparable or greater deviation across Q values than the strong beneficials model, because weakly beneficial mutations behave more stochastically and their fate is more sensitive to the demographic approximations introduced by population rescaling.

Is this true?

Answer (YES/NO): NO